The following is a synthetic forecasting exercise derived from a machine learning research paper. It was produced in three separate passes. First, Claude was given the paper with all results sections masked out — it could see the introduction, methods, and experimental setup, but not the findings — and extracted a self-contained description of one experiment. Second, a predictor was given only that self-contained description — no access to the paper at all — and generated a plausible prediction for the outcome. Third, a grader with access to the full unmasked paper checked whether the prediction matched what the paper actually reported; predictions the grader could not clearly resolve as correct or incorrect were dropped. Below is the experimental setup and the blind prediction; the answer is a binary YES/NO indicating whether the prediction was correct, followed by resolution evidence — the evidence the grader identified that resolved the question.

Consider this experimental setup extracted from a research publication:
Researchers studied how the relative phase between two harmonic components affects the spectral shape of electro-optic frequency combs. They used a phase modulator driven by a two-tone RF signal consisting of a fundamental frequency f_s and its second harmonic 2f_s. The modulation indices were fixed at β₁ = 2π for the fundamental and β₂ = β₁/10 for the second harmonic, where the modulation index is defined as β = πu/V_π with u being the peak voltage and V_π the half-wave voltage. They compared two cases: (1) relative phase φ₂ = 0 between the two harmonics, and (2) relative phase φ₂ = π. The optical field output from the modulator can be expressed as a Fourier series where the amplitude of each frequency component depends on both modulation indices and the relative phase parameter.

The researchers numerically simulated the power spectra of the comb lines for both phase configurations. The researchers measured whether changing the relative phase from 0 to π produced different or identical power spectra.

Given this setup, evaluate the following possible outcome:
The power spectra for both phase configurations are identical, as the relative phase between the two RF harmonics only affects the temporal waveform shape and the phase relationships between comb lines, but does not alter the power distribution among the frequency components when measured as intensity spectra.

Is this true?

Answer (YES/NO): NO